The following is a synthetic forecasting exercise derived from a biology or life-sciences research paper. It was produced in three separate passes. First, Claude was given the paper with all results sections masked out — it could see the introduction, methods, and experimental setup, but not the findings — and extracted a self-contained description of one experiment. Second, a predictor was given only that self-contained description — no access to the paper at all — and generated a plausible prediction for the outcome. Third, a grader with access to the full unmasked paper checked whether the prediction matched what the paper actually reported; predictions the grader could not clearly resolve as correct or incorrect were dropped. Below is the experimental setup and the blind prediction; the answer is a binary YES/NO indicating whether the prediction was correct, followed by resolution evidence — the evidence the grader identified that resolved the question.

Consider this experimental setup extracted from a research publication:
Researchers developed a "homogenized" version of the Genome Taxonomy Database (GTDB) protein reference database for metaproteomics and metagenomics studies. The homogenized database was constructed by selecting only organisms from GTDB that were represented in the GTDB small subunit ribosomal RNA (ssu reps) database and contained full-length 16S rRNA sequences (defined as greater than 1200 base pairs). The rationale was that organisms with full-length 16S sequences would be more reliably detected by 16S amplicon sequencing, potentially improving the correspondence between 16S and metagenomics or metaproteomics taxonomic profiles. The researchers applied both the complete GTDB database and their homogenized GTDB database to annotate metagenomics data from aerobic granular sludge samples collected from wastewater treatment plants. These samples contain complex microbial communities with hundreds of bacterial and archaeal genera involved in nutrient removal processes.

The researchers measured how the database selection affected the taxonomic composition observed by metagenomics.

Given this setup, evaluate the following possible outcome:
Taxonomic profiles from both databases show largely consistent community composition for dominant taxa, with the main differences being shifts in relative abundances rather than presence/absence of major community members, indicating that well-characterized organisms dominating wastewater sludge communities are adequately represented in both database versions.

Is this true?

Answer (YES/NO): YES